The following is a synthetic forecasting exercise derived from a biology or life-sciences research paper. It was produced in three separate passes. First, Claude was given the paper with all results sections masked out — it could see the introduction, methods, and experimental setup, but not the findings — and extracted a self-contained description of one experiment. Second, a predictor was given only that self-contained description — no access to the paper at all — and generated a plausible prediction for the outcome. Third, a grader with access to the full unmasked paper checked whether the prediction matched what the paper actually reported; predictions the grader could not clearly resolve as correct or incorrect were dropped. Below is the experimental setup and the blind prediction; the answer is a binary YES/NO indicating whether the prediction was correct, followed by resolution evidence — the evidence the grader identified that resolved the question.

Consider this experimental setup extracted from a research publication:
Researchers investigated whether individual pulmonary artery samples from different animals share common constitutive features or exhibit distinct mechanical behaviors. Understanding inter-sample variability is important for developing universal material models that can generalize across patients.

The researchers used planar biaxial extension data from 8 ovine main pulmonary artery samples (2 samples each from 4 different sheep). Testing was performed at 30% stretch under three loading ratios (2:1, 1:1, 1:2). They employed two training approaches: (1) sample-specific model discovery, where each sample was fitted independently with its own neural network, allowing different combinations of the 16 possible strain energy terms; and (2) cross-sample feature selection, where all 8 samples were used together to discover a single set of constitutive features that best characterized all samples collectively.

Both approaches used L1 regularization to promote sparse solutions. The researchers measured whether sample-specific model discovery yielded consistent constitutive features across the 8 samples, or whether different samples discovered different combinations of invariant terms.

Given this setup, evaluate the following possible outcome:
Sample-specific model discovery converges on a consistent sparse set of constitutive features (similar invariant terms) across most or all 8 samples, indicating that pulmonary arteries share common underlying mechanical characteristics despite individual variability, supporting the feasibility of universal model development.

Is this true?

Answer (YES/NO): YES